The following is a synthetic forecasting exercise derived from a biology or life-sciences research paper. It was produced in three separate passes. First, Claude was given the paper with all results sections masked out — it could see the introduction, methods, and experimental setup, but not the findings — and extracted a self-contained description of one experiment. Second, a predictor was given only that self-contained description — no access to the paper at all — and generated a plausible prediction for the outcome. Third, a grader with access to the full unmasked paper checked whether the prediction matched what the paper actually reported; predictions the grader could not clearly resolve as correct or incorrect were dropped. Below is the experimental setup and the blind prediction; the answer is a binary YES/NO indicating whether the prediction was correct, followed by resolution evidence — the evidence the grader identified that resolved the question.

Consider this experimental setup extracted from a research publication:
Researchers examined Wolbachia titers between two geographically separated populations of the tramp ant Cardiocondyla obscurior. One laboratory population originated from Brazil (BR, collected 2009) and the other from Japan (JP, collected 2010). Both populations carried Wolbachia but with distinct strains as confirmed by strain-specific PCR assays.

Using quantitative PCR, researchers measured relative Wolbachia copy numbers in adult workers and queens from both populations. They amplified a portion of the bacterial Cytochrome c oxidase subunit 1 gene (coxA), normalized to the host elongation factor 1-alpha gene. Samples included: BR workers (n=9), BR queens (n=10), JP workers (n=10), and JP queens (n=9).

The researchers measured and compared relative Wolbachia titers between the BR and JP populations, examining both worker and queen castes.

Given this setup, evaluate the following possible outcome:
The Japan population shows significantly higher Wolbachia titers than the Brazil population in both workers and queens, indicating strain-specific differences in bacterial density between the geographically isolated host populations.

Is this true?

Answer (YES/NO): YES